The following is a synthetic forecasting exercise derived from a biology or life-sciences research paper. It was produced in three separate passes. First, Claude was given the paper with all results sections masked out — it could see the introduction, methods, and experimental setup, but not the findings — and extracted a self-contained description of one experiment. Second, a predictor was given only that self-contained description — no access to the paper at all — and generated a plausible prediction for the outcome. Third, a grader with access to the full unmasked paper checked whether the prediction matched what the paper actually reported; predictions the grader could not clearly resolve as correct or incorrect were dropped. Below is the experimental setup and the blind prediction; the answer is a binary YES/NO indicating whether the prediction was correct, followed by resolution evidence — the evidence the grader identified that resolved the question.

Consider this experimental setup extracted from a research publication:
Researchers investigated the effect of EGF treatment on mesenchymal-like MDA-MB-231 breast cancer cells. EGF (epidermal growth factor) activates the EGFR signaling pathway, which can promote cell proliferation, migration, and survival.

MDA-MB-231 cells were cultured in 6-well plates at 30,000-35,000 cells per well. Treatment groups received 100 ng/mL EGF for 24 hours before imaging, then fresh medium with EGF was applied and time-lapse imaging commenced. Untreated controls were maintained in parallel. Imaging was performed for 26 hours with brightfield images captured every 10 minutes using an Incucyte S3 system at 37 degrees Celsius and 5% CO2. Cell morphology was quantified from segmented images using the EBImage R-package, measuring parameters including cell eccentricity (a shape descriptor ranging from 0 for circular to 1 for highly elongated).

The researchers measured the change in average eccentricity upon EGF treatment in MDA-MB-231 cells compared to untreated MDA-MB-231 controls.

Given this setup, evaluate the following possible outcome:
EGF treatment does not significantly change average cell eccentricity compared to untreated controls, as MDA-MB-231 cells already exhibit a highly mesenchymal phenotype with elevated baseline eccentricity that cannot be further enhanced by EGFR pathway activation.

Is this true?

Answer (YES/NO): NO